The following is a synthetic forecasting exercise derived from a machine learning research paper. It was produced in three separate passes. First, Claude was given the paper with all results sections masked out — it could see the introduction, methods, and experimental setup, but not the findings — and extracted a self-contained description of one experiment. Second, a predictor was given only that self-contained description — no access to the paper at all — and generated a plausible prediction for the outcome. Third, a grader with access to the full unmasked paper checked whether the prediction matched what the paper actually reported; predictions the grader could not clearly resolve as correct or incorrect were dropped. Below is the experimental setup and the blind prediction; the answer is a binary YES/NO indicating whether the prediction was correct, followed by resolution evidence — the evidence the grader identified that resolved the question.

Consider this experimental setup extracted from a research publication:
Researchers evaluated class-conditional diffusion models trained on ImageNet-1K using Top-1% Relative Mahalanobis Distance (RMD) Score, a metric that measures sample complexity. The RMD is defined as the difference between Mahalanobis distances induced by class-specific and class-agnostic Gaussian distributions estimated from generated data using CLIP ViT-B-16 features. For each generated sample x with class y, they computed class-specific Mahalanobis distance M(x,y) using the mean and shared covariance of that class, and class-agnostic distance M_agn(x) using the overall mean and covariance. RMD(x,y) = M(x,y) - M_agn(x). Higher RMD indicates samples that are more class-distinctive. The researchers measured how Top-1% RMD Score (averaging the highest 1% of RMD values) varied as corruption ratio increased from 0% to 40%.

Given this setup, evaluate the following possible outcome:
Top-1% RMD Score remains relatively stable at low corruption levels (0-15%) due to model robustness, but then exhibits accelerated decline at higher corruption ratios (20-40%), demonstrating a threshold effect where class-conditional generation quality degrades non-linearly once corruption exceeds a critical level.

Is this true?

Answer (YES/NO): NO